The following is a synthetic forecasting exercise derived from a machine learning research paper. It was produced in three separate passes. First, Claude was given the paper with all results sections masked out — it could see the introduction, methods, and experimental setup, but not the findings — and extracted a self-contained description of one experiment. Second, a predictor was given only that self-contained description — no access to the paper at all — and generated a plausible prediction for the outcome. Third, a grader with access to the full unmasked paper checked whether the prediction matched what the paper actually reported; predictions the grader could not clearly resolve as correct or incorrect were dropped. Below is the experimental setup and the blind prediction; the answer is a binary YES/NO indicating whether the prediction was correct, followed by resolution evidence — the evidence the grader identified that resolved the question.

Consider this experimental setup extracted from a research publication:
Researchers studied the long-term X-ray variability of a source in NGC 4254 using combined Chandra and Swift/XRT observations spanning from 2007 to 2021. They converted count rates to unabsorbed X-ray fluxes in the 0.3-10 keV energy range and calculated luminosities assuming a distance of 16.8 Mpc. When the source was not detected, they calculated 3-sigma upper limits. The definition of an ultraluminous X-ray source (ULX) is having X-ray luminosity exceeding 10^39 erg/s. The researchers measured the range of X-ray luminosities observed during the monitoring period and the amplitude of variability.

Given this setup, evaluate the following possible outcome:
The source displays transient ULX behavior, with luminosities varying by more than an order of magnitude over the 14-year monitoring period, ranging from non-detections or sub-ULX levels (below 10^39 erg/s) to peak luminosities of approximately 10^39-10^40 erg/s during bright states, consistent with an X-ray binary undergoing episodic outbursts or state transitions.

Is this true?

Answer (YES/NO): YES